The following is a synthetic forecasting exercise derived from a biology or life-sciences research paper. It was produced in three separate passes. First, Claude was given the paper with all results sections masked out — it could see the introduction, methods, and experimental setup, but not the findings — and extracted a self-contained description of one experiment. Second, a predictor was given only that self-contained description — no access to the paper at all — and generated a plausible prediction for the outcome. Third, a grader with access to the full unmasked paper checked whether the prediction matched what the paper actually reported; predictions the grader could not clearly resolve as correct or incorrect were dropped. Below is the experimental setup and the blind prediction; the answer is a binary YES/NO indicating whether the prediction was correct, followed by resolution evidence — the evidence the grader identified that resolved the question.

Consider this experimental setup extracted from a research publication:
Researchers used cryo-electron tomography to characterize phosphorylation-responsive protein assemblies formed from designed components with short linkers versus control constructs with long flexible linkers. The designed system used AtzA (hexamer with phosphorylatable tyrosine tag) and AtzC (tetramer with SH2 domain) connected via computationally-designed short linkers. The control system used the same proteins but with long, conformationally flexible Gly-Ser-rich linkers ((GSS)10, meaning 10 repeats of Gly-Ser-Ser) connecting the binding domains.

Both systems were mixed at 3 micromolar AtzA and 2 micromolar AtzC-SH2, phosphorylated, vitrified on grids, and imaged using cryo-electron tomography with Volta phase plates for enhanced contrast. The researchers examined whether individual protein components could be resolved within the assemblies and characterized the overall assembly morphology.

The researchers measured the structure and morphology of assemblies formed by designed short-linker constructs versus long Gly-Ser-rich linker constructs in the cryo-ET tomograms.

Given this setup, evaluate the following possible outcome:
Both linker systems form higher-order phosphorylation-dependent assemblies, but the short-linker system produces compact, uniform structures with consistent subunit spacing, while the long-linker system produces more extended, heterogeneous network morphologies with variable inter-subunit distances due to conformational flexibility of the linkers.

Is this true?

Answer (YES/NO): NO